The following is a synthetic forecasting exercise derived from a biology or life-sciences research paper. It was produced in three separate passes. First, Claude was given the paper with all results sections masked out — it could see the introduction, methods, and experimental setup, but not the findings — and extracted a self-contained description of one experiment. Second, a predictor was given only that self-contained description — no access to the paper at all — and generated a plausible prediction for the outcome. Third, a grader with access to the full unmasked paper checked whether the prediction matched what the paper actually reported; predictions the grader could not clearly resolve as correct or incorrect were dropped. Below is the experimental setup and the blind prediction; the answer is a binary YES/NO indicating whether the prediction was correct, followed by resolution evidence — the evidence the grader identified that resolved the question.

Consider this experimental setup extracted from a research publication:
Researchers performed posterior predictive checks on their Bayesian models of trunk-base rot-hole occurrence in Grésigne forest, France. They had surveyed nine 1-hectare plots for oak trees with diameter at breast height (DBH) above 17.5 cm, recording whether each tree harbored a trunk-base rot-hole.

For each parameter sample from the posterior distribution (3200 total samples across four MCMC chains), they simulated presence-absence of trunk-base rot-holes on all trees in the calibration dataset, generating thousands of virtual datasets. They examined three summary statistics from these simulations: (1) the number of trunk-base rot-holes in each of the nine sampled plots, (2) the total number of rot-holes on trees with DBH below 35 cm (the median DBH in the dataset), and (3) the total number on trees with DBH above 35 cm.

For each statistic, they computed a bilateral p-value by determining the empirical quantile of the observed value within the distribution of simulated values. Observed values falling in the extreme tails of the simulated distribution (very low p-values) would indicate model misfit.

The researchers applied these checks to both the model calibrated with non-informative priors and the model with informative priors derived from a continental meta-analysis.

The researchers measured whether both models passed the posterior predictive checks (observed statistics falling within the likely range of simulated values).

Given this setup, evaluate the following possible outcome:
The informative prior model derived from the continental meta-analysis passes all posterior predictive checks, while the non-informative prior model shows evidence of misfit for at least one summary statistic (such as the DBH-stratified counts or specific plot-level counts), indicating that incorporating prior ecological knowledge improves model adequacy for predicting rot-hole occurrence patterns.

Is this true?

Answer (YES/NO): NO